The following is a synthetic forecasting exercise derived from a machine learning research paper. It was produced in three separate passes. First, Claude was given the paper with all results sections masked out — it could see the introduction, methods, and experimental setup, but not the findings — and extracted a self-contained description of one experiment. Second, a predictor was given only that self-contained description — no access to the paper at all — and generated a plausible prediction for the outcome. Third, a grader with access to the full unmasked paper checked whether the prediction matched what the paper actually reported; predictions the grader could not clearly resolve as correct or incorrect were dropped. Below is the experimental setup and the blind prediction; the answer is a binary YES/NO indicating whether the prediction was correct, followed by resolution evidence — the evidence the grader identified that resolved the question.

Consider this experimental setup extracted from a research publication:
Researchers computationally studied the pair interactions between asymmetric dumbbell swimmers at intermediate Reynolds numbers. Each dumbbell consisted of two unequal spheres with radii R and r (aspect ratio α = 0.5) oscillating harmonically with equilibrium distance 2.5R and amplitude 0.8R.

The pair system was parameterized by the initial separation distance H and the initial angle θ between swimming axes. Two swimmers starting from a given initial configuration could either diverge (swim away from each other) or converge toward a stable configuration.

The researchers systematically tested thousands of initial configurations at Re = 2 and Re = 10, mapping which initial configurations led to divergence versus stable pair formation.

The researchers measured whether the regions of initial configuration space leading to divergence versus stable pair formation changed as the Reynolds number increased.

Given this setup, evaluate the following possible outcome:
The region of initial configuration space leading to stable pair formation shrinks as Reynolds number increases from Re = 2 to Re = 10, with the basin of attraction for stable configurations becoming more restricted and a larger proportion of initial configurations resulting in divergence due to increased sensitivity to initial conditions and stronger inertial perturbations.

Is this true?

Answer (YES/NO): NO